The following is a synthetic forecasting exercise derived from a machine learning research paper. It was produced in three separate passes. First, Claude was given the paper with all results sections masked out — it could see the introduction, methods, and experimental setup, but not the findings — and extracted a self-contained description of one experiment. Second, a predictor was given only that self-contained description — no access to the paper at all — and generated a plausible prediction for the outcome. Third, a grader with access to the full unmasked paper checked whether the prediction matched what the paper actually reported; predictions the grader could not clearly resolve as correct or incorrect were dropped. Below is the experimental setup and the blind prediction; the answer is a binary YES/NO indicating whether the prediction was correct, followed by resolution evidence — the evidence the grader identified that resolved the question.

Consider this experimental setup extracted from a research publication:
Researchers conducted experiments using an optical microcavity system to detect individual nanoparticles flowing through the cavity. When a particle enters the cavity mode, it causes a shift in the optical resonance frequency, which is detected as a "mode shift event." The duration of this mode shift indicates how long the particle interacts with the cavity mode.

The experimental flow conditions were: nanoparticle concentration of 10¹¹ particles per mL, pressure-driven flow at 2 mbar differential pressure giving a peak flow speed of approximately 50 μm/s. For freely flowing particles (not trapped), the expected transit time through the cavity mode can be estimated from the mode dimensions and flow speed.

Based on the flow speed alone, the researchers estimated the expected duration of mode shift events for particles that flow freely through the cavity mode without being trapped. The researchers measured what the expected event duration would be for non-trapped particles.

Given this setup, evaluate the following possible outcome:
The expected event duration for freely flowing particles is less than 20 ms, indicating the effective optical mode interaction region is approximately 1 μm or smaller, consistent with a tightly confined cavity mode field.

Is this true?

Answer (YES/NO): NO